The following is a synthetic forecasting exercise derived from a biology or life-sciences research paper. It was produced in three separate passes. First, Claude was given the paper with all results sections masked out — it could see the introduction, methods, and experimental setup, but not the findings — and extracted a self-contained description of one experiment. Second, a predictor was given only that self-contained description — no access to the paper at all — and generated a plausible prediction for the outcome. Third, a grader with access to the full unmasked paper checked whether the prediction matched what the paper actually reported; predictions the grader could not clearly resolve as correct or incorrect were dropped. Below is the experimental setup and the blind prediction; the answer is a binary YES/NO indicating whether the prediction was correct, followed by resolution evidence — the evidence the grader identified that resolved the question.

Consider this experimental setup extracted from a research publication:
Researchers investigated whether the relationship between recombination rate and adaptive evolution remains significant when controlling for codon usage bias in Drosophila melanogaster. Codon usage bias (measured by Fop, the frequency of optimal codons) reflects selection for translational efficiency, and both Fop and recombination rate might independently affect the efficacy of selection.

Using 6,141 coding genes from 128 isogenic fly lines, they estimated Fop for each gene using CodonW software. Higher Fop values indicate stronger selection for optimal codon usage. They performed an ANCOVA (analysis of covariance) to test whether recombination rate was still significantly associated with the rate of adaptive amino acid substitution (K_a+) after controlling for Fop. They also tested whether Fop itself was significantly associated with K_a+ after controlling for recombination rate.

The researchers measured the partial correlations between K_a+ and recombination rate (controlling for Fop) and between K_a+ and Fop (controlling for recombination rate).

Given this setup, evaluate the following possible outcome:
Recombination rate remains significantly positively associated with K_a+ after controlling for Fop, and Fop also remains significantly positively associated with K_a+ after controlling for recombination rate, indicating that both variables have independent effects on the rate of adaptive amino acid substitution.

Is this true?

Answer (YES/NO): NO